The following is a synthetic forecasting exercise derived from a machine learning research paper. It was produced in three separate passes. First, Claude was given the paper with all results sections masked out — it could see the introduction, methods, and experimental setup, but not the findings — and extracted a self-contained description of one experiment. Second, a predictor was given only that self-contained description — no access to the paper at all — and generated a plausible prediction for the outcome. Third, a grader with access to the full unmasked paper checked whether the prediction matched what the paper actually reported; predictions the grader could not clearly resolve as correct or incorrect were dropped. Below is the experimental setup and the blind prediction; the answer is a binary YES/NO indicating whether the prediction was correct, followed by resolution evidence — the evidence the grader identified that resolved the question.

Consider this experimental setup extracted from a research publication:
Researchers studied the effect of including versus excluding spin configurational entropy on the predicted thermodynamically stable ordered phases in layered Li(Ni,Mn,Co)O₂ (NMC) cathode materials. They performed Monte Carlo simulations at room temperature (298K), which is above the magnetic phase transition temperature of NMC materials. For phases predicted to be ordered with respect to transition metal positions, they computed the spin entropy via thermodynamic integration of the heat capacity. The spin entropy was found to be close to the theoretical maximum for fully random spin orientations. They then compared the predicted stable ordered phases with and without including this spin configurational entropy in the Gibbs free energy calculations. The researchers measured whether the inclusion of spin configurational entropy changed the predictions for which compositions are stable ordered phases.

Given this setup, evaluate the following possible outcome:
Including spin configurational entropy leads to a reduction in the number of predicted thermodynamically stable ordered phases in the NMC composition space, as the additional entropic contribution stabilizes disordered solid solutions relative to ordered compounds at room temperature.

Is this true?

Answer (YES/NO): NO